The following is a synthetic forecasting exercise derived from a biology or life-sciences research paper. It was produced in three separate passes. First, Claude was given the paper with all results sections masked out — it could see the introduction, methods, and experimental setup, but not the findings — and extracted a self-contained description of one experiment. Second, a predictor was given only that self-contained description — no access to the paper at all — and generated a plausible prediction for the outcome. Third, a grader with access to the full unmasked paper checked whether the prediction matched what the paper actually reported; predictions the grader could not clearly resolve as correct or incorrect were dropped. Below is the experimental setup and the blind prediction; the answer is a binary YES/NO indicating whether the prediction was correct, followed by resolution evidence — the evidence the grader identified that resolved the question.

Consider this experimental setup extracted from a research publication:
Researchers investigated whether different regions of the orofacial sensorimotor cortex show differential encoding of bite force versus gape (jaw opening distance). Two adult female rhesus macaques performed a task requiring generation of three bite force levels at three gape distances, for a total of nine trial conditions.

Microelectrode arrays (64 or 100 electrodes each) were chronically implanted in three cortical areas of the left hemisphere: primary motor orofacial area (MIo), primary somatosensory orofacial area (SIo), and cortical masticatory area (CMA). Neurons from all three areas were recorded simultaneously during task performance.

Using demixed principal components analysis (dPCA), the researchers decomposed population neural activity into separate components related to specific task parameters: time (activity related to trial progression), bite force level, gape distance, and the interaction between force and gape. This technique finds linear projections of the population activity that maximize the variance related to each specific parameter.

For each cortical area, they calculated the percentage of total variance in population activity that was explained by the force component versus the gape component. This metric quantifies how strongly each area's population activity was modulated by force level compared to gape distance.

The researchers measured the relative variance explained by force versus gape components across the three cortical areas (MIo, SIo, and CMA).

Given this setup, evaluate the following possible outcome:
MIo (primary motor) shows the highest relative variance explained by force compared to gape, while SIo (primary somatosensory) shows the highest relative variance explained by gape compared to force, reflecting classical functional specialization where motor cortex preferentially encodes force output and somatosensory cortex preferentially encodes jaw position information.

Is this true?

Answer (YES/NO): NO